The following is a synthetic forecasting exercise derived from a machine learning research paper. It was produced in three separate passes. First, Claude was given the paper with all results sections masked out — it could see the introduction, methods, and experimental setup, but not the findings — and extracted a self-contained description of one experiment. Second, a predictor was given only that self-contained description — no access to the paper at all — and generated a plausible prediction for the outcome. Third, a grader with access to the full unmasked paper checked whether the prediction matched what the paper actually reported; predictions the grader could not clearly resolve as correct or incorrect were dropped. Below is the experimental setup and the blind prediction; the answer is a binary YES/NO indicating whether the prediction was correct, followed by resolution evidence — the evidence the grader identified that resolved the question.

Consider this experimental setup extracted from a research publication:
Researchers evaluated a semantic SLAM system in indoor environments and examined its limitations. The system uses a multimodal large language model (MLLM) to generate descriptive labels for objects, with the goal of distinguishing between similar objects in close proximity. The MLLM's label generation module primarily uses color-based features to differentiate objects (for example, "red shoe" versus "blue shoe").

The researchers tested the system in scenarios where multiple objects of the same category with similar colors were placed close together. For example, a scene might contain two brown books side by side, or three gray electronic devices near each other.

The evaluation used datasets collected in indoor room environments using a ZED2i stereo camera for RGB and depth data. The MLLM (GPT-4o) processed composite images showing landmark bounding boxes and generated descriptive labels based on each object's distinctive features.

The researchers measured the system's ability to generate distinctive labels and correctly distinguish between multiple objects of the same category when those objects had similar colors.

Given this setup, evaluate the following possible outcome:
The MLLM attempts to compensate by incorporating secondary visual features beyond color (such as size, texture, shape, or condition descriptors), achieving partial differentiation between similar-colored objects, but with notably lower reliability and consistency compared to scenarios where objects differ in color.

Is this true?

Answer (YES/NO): NO